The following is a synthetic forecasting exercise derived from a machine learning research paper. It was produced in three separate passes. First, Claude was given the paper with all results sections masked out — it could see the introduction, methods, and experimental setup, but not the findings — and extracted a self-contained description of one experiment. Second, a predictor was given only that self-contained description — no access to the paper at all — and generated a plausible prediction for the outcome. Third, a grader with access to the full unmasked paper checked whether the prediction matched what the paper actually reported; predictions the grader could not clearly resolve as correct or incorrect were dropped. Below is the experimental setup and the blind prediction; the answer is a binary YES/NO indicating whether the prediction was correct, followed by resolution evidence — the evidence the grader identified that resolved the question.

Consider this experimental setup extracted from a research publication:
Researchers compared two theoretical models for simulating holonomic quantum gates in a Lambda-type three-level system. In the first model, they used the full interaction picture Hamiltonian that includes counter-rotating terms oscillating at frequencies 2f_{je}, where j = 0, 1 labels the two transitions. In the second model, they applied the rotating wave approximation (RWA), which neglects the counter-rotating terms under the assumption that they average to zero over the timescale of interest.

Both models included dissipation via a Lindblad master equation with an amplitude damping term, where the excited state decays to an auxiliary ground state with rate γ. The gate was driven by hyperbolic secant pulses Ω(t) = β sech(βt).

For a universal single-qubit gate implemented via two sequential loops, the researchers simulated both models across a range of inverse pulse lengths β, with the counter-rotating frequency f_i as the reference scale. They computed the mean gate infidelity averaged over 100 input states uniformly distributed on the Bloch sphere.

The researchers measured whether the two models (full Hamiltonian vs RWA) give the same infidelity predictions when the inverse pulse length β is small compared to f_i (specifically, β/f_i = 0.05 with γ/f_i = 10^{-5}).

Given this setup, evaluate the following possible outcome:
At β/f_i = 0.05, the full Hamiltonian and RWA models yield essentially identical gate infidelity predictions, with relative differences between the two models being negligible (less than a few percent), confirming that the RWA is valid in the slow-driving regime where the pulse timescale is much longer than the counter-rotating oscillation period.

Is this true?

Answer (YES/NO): YES